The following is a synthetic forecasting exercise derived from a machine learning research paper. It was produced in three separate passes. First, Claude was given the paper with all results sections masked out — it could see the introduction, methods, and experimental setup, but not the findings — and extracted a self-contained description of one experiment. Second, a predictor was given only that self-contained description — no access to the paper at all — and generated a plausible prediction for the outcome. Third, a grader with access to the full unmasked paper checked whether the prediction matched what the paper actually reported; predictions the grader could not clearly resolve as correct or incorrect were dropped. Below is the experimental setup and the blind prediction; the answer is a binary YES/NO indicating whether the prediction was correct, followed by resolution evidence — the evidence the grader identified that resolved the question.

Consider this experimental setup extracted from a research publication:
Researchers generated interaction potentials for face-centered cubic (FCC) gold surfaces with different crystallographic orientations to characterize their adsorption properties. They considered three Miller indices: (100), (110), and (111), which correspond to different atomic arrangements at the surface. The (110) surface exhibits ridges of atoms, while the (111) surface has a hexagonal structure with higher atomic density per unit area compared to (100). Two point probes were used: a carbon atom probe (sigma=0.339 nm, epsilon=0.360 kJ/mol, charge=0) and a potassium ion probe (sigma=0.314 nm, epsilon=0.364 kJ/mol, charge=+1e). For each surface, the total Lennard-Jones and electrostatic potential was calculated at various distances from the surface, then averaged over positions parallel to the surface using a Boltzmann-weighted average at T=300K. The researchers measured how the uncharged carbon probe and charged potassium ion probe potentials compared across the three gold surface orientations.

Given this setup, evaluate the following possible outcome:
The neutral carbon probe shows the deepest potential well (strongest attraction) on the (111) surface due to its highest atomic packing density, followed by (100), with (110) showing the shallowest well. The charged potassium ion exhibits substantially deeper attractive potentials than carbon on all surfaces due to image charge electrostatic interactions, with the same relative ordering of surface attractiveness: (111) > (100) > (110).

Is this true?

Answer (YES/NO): NO